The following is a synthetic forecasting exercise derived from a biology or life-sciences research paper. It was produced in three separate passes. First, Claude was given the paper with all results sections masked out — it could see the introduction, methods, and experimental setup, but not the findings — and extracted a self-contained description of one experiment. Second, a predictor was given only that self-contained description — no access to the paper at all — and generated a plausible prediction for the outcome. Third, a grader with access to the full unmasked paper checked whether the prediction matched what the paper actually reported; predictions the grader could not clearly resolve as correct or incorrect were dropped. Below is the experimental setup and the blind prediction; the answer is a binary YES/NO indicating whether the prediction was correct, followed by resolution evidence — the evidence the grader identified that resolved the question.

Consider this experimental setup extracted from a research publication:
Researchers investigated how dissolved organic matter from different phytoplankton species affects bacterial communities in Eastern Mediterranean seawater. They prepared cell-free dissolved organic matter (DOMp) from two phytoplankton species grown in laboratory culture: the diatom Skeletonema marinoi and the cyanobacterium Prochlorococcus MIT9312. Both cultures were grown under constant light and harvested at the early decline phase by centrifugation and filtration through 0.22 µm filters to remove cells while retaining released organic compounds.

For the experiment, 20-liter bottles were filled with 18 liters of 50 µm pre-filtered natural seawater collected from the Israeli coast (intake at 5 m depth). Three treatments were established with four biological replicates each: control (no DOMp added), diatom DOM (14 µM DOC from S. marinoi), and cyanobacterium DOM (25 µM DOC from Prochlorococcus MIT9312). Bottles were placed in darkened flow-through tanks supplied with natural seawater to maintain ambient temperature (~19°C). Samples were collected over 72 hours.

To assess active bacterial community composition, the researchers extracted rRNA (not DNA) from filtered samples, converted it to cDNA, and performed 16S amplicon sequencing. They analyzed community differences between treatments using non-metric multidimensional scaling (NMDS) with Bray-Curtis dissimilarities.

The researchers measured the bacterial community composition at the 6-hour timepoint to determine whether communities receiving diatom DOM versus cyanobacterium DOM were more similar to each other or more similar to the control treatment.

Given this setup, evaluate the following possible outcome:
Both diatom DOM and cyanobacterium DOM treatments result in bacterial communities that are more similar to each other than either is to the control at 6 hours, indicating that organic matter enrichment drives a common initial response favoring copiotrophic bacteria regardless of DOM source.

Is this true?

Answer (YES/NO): NO